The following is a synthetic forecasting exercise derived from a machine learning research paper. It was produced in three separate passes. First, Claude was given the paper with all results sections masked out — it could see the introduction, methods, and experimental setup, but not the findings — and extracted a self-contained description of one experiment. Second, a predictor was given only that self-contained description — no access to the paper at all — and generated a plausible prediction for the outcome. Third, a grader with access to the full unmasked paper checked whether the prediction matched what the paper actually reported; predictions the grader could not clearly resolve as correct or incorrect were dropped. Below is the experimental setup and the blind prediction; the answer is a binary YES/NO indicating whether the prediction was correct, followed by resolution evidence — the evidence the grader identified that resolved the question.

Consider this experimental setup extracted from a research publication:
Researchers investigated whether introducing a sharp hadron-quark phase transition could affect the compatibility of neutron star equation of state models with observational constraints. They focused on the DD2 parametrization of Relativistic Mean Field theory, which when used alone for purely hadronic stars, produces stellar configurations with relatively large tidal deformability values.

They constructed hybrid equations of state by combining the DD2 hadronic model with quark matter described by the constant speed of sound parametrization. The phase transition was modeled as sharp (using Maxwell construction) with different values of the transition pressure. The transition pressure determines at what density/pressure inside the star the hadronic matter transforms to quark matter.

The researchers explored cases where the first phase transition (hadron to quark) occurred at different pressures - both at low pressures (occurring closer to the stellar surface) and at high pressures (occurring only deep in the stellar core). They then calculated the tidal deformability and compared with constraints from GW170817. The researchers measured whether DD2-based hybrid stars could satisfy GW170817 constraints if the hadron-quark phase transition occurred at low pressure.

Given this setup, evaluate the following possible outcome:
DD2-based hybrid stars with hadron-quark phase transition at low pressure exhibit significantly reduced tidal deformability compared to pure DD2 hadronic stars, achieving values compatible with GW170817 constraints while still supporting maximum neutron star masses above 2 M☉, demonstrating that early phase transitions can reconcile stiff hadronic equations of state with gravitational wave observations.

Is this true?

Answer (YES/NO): YES